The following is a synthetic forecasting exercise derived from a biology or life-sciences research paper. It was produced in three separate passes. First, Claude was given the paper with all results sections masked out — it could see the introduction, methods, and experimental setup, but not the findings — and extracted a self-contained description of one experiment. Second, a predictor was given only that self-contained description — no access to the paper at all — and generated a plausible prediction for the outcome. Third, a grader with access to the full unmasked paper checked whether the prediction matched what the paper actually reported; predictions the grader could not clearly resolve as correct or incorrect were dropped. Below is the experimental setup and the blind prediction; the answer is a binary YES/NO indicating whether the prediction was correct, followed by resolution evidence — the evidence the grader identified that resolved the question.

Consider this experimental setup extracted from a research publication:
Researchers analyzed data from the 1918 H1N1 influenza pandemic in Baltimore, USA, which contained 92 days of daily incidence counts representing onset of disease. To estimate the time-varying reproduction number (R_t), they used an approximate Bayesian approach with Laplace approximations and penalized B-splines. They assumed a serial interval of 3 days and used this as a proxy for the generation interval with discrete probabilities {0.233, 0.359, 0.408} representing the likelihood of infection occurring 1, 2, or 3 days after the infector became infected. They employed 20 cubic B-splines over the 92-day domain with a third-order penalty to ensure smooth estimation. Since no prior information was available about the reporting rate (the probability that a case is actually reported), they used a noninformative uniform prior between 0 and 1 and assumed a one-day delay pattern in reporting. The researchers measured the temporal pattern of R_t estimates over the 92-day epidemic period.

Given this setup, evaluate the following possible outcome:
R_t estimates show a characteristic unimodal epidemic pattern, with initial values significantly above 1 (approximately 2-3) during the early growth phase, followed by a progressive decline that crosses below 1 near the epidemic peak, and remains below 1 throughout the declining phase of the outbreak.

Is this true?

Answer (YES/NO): NO